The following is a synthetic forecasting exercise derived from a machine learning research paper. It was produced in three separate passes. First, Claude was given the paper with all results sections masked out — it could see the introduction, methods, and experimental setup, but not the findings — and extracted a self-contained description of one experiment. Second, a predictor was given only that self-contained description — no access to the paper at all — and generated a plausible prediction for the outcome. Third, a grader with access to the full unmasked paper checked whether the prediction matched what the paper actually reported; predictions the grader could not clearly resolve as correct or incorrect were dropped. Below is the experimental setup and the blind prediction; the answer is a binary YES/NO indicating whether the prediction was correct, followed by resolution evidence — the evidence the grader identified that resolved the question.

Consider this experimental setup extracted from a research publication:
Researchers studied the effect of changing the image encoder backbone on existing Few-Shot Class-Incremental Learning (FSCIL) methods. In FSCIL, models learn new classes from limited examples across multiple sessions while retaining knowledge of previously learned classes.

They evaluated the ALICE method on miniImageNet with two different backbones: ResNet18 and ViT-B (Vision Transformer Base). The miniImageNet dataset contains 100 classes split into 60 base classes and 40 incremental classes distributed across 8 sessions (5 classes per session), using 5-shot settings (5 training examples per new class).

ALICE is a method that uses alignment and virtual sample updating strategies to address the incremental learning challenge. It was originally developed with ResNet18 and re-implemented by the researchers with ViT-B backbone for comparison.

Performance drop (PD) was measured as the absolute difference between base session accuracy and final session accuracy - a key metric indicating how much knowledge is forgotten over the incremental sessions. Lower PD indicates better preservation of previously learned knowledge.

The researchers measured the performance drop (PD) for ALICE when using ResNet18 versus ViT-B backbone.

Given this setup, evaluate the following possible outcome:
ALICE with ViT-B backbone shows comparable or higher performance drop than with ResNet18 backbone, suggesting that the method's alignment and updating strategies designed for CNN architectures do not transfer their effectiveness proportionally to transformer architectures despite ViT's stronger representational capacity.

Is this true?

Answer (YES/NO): YES